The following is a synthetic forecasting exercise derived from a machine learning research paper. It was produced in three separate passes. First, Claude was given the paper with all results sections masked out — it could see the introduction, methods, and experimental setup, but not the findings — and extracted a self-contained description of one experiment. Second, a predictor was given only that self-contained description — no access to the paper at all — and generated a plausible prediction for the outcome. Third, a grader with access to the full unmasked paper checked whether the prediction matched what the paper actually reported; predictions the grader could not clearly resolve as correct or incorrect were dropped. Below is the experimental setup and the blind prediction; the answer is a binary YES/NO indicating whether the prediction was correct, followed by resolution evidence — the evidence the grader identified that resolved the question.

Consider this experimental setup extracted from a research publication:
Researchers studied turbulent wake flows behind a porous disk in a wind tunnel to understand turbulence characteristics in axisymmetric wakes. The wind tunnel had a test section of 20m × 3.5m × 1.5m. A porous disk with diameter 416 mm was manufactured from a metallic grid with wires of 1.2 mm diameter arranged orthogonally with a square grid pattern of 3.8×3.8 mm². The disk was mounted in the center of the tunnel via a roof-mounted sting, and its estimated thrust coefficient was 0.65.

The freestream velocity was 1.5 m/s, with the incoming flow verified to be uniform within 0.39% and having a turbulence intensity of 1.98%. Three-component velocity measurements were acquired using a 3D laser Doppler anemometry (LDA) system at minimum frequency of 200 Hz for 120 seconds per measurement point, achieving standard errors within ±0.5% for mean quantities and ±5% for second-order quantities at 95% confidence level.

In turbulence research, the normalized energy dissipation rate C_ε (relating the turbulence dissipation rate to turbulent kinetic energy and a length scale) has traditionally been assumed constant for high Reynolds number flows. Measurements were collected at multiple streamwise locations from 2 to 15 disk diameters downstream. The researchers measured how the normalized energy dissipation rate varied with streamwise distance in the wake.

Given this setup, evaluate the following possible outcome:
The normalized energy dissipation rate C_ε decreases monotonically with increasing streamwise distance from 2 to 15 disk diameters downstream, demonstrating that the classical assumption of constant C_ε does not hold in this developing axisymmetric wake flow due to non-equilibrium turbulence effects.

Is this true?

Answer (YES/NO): NO